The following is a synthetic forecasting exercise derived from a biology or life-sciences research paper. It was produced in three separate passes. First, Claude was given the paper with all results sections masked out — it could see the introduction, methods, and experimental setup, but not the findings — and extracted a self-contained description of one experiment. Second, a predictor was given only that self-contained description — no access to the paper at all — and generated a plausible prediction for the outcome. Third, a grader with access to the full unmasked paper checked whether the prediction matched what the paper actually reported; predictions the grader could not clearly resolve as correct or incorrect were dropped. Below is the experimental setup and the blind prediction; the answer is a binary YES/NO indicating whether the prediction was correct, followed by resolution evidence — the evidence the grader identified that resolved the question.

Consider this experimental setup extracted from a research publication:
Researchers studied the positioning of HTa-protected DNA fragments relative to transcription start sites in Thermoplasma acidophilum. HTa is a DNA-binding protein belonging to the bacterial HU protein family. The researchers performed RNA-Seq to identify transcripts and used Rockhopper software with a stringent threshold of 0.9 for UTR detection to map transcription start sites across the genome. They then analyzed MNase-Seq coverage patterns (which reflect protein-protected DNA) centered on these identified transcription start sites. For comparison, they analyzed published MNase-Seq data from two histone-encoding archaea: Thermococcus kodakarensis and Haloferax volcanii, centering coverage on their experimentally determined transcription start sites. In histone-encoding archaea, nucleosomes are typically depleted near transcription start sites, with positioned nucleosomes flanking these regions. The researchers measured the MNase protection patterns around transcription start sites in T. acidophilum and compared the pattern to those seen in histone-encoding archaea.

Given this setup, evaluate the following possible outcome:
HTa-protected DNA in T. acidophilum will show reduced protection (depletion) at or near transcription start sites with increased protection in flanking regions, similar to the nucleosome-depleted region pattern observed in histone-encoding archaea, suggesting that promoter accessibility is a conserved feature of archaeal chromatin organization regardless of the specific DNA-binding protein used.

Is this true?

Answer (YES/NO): YES